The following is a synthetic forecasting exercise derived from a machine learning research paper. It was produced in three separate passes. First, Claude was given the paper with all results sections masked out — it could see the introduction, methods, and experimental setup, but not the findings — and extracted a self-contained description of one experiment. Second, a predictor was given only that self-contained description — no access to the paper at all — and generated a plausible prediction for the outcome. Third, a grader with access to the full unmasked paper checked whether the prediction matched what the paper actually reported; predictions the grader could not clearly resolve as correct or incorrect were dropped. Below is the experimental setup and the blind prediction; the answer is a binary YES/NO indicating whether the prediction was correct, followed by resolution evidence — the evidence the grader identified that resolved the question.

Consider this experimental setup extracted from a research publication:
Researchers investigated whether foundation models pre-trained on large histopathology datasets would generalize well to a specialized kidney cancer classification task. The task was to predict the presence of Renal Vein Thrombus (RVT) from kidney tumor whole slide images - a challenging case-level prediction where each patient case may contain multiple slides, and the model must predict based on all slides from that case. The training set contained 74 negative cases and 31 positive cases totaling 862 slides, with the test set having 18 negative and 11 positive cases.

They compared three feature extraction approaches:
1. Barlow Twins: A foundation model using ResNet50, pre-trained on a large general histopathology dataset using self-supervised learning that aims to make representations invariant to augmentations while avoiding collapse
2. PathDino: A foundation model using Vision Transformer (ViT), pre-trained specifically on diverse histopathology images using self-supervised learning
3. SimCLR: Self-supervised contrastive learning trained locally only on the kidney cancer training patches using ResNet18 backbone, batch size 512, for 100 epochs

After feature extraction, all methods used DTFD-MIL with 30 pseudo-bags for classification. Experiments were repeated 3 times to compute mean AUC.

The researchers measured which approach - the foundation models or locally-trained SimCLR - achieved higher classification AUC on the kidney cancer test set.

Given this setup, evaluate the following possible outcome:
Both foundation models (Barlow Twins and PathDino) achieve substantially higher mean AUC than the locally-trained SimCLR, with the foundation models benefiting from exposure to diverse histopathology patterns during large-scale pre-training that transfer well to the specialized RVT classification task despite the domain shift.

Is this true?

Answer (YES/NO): NO